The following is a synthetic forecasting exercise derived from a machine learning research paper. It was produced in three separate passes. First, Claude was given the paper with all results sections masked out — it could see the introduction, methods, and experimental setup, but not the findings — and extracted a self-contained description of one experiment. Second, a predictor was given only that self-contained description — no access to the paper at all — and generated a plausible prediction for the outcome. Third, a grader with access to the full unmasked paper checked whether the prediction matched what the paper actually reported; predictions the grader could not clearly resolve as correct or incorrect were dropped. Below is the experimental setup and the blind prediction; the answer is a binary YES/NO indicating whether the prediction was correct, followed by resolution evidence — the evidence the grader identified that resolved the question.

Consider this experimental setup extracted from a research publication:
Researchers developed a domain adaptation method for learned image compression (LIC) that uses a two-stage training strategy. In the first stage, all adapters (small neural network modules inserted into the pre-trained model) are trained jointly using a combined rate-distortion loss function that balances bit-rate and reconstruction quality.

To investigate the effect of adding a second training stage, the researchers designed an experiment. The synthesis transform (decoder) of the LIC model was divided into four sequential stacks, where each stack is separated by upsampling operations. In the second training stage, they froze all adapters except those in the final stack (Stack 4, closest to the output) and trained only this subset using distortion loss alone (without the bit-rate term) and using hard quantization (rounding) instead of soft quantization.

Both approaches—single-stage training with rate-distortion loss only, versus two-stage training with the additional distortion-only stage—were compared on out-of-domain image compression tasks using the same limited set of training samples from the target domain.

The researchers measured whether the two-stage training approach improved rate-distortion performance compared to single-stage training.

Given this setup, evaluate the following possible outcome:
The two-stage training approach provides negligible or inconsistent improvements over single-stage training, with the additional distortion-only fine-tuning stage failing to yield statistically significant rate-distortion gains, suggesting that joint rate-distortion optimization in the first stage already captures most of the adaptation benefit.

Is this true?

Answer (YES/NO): NO